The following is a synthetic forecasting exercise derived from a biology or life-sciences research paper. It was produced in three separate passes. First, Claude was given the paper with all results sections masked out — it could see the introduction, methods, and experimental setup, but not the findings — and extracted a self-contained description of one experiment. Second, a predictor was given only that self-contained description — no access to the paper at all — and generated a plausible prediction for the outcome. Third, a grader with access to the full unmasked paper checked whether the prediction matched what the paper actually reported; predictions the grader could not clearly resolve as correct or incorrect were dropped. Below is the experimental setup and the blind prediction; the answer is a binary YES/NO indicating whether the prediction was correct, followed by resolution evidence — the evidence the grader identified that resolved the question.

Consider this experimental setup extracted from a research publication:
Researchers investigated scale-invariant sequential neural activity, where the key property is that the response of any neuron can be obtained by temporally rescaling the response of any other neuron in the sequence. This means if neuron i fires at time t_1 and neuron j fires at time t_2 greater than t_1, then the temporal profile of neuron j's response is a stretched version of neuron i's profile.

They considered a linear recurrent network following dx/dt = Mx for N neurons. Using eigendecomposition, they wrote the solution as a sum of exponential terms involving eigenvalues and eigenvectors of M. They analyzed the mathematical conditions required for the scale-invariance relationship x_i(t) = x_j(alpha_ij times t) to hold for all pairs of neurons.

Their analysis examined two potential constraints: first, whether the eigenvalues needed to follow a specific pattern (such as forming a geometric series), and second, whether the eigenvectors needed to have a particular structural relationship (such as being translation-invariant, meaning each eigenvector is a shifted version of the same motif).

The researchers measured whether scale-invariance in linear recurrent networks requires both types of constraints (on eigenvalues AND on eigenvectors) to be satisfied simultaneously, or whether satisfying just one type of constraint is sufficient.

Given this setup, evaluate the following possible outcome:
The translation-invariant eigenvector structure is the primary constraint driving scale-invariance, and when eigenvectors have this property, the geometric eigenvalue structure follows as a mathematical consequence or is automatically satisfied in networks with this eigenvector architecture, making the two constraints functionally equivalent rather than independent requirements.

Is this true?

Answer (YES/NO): NO